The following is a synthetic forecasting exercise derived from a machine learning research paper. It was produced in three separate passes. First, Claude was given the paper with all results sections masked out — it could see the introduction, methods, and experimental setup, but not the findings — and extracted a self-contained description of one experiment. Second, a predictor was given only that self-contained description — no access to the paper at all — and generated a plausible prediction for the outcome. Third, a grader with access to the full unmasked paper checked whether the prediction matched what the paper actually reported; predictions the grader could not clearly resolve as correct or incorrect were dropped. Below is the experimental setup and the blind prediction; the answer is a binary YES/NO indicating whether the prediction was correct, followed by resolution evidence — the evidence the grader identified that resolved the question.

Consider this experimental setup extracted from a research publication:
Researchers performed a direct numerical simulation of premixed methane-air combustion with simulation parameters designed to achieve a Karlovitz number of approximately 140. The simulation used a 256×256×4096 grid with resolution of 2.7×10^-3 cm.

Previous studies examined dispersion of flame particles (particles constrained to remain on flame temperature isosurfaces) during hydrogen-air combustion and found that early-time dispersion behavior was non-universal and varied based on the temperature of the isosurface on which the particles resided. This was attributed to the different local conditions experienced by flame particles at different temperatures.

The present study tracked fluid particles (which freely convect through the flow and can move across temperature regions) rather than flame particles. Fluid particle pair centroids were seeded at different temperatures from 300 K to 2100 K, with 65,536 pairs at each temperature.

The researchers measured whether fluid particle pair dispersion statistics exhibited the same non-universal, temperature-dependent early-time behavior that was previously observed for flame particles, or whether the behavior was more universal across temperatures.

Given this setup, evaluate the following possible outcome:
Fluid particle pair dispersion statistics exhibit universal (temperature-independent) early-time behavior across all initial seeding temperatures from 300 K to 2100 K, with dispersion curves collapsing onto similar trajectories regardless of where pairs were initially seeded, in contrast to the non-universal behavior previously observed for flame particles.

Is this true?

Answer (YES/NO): NO